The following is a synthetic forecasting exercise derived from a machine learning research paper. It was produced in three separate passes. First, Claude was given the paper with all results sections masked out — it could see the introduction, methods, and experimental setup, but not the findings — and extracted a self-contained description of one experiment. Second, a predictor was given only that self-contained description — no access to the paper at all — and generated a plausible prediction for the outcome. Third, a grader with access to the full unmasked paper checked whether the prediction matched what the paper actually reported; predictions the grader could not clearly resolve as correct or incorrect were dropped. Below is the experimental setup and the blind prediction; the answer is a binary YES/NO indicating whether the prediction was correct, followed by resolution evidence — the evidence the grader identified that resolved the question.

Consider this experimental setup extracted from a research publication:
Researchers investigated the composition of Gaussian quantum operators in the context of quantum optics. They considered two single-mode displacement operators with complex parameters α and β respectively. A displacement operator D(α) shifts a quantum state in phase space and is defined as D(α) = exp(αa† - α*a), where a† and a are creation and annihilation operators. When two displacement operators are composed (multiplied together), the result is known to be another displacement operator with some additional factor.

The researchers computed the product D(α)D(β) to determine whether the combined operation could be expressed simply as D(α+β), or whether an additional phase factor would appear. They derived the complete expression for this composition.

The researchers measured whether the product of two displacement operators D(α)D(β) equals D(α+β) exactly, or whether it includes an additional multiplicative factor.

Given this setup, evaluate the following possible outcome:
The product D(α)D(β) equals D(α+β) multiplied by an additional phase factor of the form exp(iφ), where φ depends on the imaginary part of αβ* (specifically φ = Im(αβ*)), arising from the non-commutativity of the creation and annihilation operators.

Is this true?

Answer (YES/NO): YES